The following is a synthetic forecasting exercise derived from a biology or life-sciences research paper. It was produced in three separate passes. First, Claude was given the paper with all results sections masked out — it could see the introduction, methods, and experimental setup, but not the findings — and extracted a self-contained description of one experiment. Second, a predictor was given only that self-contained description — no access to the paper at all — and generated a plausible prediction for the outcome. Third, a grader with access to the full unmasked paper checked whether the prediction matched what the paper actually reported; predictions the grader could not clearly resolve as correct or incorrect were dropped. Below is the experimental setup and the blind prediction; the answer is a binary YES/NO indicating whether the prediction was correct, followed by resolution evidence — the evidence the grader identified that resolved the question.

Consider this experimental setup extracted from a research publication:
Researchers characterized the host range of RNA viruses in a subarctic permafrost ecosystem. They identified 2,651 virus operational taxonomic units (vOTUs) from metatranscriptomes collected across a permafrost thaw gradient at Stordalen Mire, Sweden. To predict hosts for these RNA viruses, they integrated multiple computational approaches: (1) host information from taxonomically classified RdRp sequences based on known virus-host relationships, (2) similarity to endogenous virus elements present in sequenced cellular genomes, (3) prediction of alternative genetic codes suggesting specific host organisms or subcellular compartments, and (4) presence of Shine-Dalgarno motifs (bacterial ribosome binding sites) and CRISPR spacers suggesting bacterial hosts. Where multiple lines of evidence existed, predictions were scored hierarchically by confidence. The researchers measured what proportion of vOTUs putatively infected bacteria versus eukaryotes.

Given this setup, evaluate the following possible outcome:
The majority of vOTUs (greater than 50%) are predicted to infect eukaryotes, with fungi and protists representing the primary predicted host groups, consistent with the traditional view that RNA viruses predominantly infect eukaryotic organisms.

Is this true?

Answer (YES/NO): NO